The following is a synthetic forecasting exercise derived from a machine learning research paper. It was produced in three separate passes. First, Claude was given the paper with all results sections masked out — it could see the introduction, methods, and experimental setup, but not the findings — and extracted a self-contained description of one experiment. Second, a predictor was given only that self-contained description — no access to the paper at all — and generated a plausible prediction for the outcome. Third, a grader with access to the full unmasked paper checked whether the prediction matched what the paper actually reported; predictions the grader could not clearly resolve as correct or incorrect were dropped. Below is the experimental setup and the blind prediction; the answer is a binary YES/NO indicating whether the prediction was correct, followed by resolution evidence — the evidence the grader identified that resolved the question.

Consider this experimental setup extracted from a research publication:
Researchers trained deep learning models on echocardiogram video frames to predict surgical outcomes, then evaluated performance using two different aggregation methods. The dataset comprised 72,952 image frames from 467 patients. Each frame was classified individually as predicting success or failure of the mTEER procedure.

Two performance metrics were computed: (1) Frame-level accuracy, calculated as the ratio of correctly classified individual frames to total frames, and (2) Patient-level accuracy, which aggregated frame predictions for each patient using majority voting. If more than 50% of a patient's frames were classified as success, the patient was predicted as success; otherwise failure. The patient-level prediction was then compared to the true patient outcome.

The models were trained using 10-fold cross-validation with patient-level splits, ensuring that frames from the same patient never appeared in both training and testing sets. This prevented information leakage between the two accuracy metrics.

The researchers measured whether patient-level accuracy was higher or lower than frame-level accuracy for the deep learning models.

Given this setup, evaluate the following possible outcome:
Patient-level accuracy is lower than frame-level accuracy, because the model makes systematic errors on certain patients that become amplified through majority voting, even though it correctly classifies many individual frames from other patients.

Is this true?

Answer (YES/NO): NO